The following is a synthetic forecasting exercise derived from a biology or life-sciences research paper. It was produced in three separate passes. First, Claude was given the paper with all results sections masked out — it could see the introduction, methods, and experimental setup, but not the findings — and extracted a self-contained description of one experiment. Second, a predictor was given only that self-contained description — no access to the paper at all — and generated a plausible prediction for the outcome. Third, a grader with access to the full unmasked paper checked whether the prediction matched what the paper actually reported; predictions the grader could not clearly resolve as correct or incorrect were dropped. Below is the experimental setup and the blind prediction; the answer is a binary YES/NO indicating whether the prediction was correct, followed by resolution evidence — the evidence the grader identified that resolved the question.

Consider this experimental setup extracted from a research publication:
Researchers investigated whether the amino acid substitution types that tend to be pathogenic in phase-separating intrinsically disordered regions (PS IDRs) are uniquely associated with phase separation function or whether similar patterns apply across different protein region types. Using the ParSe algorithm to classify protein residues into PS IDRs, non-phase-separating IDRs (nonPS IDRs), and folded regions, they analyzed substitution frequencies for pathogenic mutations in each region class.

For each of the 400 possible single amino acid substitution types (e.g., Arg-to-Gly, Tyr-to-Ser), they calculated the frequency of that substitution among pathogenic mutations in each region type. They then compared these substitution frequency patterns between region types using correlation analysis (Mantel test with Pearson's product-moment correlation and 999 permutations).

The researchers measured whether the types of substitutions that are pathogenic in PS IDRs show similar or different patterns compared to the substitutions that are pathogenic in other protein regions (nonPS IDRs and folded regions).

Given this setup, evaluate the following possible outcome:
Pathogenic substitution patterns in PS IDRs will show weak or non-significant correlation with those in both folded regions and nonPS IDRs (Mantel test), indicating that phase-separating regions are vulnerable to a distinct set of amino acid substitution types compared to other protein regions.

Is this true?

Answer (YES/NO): NO